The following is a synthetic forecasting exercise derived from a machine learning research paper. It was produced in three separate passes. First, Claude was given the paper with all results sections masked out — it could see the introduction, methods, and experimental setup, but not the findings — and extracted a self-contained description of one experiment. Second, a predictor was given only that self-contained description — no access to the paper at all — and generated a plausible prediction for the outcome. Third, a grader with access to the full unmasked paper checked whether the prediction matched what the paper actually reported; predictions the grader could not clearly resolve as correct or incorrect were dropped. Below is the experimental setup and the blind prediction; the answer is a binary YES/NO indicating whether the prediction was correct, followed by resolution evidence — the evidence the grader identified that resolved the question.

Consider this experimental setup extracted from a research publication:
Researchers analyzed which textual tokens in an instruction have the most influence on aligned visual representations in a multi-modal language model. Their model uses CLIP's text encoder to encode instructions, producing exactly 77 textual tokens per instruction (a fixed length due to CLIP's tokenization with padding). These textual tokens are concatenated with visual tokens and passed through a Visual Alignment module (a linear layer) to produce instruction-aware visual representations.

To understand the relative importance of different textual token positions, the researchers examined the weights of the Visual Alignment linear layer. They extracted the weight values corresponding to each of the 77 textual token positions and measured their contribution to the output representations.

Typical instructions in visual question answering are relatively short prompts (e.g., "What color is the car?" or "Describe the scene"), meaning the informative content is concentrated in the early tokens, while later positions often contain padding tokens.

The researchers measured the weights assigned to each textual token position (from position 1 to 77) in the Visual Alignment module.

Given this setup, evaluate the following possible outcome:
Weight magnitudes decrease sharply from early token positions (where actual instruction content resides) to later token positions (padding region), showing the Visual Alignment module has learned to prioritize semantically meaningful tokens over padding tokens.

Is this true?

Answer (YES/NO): YES